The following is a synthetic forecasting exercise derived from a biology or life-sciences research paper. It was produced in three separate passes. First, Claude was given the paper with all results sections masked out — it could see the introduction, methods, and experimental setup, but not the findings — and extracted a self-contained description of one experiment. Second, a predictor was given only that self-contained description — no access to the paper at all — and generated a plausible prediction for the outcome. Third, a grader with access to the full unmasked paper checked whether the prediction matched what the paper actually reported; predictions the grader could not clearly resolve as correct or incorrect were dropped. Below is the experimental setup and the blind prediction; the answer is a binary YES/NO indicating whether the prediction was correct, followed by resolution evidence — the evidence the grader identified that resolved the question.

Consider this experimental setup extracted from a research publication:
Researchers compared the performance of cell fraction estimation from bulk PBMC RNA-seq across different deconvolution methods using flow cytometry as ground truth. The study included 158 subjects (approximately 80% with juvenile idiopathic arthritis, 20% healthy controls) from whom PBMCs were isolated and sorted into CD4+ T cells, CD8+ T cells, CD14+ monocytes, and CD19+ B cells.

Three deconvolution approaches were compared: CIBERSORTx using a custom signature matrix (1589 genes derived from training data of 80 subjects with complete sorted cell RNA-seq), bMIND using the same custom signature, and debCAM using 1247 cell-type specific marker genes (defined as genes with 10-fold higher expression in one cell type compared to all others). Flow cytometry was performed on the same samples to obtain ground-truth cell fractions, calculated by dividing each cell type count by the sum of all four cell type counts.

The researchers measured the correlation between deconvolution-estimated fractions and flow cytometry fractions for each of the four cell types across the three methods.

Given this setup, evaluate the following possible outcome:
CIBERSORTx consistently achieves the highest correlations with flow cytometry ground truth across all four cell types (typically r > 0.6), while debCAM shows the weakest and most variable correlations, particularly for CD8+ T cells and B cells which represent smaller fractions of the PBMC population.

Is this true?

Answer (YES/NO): NO